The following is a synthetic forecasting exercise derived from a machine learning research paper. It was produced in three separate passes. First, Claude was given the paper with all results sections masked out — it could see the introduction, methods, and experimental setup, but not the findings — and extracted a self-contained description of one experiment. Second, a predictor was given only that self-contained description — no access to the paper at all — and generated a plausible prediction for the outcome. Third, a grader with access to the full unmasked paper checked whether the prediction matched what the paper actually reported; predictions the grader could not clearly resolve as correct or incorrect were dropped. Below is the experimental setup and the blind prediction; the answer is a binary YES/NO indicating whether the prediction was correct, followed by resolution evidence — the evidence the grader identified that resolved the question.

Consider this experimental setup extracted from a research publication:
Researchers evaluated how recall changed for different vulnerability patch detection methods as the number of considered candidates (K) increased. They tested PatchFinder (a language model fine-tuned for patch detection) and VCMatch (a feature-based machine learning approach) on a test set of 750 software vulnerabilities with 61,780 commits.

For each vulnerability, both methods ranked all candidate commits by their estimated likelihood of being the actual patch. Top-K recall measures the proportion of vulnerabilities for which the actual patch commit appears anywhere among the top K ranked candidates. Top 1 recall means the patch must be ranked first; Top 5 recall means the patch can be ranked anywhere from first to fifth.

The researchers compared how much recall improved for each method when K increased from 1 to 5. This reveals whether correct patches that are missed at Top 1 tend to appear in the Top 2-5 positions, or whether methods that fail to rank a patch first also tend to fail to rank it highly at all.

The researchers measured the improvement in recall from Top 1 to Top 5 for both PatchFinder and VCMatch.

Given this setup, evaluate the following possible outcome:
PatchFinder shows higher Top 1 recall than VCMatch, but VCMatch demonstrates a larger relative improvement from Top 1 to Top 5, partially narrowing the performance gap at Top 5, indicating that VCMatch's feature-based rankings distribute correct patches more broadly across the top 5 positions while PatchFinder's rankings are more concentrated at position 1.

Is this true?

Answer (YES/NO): YES